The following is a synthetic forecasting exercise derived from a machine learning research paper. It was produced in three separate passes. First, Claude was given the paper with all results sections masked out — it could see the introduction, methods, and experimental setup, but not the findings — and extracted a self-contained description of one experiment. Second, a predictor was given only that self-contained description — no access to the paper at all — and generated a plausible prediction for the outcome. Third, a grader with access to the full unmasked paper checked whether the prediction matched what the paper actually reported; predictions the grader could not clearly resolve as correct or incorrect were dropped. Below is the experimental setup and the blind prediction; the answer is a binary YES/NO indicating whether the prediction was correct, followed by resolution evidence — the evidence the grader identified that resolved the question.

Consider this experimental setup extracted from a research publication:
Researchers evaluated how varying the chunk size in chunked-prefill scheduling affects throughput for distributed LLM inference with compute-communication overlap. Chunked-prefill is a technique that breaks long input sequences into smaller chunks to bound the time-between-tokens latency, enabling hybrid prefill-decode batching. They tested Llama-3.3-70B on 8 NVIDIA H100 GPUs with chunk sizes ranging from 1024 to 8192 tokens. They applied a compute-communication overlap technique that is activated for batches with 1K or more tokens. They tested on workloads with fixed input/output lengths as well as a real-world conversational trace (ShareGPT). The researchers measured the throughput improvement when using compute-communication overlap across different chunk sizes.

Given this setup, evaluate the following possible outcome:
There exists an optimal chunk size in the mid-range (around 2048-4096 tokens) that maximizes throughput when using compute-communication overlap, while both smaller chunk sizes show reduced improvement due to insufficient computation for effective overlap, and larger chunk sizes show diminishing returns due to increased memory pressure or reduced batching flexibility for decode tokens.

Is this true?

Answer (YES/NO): NO